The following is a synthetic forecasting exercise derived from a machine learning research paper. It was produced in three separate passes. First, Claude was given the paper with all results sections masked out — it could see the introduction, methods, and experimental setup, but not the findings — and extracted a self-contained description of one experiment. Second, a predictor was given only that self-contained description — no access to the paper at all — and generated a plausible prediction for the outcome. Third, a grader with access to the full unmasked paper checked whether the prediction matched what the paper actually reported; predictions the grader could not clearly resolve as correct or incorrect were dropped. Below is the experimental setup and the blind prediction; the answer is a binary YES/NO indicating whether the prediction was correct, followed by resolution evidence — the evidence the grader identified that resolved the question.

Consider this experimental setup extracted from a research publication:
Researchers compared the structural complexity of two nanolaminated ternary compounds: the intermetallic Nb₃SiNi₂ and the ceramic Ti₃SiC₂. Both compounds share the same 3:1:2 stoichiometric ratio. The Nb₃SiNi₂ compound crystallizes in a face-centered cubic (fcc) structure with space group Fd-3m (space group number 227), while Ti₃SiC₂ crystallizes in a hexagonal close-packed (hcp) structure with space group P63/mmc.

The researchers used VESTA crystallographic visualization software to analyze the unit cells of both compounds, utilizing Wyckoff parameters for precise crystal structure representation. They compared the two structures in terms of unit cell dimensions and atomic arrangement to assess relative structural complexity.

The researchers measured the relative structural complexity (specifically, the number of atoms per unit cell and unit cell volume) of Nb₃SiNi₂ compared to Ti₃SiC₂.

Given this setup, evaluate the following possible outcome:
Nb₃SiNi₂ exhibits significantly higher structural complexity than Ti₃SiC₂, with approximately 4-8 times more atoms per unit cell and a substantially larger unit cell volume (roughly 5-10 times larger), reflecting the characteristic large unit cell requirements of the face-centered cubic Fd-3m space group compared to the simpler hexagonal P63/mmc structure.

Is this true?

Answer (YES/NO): NO